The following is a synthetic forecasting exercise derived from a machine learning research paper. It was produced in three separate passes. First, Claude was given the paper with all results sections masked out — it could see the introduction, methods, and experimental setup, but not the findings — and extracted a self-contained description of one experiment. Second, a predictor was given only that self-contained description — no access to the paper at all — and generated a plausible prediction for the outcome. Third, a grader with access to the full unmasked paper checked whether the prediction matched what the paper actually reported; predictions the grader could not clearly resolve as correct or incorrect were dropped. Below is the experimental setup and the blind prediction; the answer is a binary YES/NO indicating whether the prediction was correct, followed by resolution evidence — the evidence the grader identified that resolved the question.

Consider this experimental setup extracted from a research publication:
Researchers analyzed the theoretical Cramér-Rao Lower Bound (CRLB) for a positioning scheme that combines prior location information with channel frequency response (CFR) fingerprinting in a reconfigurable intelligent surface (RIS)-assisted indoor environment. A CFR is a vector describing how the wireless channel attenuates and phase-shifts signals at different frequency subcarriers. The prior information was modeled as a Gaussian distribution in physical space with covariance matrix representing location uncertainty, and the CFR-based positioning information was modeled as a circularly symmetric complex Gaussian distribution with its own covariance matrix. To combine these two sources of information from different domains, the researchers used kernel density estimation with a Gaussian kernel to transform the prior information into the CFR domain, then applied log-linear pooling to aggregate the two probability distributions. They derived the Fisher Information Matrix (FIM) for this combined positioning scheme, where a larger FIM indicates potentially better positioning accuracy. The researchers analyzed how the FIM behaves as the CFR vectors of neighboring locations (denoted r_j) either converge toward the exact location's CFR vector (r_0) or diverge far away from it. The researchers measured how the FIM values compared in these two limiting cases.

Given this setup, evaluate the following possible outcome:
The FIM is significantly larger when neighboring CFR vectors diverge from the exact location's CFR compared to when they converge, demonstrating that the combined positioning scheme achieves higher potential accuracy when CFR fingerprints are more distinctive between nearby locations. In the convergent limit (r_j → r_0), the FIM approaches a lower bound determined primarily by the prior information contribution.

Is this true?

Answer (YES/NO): NO